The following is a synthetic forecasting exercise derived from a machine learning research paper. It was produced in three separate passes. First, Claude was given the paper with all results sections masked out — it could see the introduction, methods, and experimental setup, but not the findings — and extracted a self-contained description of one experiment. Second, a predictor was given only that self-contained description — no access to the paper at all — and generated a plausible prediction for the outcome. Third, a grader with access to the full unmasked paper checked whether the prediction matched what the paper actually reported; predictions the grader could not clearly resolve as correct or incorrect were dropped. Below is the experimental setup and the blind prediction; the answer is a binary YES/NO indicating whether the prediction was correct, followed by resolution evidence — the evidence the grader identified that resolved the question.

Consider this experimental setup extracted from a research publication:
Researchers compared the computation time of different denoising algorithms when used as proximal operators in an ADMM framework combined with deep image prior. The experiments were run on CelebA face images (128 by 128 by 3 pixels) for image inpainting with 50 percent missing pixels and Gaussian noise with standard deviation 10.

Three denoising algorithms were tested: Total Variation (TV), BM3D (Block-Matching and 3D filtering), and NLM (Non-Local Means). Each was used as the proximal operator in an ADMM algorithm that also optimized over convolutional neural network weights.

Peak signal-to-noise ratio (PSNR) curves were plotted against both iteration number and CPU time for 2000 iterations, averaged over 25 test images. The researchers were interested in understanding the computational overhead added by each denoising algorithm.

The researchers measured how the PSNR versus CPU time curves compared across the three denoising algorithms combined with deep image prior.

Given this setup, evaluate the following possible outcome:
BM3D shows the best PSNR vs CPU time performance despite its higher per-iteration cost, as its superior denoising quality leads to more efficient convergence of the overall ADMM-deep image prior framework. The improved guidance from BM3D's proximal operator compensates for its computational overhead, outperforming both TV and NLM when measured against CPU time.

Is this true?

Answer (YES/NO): NO